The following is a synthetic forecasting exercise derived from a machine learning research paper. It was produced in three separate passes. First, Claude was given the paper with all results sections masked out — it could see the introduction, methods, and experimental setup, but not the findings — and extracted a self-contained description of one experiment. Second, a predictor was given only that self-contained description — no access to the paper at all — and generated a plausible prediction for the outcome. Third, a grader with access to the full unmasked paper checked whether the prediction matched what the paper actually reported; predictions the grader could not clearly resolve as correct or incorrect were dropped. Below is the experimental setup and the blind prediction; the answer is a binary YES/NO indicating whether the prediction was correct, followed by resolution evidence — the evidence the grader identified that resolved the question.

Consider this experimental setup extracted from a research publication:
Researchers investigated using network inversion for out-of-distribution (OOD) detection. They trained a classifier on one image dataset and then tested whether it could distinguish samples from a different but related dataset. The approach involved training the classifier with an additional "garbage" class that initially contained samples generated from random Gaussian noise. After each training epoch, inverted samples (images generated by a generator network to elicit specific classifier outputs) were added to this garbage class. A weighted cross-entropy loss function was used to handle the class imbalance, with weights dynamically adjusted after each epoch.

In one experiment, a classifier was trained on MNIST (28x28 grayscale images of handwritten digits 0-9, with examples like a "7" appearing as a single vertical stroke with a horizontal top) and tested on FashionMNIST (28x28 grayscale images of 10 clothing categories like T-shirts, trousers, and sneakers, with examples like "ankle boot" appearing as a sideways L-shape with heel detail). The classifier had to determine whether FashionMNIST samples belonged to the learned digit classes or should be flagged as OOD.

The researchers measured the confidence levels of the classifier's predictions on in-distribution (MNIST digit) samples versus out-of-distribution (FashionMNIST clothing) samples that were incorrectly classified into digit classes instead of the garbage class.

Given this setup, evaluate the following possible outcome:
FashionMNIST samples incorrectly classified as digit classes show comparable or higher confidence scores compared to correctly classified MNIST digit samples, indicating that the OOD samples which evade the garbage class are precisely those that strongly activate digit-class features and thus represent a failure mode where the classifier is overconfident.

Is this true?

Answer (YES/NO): NO